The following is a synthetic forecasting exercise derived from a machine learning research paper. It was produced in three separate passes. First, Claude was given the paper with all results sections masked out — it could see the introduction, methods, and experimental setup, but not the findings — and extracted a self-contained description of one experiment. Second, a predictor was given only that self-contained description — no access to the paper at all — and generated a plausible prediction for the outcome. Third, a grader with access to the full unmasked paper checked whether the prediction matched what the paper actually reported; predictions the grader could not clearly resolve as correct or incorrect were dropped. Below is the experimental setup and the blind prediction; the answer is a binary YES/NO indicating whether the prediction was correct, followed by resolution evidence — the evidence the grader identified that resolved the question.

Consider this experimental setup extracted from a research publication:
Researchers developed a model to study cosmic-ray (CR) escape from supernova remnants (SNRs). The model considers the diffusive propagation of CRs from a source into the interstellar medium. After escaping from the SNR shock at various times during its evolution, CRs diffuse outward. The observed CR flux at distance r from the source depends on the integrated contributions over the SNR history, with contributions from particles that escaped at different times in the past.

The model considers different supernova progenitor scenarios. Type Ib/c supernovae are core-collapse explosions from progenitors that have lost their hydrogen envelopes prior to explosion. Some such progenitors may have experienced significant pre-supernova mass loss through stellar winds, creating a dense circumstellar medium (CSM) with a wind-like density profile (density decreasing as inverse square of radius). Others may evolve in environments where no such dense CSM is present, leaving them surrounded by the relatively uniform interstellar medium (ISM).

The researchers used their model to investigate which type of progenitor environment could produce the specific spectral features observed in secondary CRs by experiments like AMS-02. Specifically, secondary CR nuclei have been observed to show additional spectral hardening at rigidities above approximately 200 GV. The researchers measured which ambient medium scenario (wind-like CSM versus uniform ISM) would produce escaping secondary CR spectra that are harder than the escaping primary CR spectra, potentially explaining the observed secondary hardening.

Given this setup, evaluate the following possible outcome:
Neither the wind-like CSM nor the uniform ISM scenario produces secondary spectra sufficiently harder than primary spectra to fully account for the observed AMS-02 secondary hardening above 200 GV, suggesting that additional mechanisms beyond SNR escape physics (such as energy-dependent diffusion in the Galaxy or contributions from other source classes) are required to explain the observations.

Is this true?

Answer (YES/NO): NO